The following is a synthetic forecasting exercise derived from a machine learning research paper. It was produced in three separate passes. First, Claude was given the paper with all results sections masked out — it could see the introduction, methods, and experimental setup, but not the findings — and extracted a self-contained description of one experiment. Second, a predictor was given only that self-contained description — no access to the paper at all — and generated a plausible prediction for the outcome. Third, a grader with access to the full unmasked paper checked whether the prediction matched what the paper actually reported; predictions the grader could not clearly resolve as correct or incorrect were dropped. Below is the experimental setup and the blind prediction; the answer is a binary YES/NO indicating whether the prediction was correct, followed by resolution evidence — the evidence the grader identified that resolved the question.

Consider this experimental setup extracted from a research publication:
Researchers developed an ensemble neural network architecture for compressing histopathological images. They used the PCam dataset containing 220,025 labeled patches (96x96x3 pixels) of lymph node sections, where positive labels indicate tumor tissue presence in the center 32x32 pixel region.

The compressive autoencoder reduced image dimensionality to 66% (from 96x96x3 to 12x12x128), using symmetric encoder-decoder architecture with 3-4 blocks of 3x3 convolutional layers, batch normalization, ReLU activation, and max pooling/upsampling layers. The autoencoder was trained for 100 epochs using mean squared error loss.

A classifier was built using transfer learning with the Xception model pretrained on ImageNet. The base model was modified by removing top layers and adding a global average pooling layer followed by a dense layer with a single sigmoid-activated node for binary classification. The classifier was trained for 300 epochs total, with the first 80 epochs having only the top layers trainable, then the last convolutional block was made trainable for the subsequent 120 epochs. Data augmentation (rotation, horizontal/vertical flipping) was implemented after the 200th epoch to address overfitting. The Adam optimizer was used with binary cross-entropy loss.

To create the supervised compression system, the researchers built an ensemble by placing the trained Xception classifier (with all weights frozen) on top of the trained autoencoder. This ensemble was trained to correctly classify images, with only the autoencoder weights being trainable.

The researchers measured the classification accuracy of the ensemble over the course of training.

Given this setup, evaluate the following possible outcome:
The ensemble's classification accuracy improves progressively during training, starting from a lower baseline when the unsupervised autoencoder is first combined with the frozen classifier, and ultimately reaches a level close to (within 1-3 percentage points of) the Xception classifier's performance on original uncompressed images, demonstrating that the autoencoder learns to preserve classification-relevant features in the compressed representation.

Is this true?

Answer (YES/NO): NO